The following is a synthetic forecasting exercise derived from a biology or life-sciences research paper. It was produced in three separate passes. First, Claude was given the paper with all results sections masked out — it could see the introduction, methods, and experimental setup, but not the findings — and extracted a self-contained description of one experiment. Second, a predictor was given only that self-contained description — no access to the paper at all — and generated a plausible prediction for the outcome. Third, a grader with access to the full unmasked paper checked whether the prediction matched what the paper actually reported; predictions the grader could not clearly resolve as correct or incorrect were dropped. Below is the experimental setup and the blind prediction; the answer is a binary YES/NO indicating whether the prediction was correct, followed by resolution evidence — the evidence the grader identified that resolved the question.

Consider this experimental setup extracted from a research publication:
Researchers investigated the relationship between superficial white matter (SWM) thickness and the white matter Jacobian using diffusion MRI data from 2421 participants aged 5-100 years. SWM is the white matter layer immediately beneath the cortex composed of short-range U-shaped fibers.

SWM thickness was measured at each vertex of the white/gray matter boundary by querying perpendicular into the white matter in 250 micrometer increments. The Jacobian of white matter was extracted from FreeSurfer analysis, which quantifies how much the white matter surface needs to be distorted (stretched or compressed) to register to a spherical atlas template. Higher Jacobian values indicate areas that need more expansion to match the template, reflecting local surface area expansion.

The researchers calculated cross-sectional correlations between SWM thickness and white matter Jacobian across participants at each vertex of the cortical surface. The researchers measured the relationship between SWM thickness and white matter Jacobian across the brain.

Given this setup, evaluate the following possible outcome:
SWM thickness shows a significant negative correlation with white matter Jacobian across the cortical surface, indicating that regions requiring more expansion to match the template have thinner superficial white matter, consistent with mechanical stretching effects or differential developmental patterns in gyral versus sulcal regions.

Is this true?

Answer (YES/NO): NO